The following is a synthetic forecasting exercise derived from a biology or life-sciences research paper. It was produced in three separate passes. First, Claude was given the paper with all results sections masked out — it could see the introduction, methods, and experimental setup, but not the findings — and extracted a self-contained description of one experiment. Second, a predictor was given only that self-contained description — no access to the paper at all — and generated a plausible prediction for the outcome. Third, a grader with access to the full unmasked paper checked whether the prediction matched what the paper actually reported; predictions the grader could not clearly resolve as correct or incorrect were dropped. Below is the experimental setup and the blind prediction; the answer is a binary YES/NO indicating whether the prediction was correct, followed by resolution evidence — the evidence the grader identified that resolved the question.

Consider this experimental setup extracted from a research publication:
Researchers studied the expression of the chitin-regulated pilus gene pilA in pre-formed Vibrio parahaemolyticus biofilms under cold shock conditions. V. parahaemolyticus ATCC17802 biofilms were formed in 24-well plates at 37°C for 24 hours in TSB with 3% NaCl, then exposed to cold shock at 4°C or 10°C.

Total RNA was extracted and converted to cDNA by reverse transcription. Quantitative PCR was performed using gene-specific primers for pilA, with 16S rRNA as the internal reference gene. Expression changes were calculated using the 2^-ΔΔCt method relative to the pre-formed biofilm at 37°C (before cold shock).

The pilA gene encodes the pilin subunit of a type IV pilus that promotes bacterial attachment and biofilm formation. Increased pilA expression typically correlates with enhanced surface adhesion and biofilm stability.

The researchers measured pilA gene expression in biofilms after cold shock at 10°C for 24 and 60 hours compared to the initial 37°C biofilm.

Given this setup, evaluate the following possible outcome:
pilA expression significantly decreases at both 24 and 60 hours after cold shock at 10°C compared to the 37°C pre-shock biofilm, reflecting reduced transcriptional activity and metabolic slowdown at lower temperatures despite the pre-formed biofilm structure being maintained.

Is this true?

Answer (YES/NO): NO